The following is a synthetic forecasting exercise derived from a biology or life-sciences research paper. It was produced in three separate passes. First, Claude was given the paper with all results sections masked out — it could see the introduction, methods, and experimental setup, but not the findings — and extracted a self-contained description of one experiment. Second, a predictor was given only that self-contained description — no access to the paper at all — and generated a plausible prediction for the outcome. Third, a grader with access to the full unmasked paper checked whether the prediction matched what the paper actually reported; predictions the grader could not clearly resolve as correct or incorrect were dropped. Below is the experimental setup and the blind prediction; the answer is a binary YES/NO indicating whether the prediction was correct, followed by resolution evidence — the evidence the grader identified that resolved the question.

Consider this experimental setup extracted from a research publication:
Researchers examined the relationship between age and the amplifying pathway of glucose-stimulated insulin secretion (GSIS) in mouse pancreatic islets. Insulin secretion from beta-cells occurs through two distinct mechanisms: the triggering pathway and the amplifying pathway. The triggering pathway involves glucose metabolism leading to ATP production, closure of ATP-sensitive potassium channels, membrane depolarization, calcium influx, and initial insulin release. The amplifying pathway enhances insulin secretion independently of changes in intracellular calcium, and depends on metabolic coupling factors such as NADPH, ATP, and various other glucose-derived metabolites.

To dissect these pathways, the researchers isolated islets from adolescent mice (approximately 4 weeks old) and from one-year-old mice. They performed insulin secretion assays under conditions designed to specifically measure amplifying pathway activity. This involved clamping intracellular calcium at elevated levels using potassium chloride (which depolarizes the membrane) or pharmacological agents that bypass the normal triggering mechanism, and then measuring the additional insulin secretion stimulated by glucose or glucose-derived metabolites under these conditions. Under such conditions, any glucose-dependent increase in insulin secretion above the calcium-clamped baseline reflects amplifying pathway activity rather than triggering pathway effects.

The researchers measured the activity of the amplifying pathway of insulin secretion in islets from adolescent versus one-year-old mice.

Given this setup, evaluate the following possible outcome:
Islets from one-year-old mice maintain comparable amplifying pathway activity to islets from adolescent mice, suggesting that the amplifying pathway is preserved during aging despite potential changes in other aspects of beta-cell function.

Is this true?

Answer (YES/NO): NO